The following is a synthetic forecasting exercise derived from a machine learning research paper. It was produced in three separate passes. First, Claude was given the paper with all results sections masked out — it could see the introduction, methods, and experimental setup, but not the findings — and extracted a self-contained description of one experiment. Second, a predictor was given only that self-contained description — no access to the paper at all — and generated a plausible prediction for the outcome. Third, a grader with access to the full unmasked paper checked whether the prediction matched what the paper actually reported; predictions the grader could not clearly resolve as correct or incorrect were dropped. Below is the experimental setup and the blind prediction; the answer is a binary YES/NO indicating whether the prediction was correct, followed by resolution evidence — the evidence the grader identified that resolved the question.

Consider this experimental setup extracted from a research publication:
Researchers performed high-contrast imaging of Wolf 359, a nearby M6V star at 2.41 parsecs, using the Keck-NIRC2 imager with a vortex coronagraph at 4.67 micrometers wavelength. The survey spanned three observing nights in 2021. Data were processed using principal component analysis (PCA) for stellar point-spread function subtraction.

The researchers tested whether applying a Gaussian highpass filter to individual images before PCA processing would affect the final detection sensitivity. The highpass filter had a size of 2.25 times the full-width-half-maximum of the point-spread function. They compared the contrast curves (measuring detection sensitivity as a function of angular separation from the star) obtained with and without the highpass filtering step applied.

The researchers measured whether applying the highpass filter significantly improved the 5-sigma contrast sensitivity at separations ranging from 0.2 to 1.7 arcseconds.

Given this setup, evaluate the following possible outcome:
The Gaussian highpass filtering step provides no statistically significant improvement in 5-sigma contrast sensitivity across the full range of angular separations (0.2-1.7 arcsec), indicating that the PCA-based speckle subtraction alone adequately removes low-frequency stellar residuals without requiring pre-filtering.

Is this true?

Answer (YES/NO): YES